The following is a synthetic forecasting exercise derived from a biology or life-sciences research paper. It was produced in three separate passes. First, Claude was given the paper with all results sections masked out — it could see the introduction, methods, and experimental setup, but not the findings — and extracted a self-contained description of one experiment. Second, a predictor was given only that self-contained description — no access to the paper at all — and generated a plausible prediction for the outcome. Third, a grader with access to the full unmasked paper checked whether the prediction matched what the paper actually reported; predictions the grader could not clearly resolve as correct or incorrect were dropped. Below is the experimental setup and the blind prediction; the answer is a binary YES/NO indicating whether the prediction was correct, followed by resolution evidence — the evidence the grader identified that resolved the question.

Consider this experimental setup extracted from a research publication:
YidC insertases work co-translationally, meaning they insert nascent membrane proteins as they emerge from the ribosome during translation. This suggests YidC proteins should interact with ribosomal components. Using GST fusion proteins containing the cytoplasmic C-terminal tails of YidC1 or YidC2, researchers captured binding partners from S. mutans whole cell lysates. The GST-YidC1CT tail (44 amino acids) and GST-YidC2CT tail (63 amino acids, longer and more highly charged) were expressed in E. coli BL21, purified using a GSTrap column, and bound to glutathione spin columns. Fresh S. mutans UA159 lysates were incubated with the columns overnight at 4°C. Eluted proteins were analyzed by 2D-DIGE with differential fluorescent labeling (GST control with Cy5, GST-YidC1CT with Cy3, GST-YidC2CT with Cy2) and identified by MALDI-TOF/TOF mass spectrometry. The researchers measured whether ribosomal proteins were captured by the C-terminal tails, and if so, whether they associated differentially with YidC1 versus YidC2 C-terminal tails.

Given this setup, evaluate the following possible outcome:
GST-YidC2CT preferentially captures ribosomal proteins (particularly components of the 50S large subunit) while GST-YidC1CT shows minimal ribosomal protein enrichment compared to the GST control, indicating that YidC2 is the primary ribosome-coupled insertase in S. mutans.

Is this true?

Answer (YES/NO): NO